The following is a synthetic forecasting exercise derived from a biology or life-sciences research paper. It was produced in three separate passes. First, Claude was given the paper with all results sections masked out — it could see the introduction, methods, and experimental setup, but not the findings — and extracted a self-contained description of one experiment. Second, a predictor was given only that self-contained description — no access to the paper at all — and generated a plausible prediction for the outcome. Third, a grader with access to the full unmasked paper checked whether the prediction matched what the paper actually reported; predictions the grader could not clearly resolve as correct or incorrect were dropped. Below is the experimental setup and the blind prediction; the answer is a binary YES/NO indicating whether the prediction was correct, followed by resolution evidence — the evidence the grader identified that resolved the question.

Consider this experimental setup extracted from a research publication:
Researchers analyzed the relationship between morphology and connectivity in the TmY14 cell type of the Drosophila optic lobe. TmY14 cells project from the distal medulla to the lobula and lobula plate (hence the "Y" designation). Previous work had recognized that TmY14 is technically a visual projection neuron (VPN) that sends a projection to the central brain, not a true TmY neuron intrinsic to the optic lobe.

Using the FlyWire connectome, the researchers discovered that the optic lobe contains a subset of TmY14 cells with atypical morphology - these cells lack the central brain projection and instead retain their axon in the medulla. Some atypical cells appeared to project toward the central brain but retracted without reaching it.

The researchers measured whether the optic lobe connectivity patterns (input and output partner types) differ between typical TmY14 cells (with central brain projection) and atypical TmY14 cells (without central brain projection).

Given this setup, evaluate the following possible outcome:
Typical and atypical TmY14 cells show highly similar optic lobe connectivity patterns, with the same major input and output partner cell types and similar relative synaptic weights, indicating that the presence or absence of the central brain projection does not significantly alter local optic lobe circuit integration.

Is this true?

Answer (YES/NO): YES